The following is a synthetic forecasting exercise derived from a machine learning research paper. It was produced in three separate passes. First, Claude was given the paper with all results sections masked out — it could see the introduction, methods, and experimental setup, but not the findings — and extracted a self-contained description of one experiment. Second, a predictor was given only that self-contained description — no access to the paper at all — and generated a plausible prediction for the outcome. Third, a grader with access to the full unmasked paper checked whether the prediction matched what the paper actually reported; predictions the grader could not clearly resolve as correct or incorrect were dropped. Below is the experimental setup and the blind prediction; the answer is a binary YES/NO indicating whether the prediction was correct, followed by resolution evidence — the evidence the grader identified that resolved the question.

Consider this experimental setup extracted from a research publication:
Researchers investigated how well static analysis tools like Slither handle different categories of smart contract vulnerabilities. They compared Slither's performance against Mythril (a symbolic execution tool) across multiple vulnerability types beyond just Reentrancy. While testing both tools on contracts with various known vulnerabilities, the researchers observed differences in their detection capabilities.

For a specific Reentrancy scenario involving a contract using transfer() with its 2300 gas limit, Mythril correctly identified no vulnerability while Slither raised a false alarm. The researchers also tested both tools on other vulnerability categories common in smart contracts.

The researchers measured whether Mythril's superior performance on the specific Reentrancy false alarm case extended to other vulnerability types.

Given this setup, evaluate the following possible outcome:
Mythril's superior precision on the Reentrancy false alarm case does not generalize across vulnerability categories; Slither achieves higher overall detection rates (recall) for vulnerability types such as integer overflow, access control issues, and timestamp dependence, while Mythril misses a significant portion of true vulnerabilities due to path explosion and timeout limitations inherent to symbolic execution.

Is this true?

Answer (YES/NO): NO